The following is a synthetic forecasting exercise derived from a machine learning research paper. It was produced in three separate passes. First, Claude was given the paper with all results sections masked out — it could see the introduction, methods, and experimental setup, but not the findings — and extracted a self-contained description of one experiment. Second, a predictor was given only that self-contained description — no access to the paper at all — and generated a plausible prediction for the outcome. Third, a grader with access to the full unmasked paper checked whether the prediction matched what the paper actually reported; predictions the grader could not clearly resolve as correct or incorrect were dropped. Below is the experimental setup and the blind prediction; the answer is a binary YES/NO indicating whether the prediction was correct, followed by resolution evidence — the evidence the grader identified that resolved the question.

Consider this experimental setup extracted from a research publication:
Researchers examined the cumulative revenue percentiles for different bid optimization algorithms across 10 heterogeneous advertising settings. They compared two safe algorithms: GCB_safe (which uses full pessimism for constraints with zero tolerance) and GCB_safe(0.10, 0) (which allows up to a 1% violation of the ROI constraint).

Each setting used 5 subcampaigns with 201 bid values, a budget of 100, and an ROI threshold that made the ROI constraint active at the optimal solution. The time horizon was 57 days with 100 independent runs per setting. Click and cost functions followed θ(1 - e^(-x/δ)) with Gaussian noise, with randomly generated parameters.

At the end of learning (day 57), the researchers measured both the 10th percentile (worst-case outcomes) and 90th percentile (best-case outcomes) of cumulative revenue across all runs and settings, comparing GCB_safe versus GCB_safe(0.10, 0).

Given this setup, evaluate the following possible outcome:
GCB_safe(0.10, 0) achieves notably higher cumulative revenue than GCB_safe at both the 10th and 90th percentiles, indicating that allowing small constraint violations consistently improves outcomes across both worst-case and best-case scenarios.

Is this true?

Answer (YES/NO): YES